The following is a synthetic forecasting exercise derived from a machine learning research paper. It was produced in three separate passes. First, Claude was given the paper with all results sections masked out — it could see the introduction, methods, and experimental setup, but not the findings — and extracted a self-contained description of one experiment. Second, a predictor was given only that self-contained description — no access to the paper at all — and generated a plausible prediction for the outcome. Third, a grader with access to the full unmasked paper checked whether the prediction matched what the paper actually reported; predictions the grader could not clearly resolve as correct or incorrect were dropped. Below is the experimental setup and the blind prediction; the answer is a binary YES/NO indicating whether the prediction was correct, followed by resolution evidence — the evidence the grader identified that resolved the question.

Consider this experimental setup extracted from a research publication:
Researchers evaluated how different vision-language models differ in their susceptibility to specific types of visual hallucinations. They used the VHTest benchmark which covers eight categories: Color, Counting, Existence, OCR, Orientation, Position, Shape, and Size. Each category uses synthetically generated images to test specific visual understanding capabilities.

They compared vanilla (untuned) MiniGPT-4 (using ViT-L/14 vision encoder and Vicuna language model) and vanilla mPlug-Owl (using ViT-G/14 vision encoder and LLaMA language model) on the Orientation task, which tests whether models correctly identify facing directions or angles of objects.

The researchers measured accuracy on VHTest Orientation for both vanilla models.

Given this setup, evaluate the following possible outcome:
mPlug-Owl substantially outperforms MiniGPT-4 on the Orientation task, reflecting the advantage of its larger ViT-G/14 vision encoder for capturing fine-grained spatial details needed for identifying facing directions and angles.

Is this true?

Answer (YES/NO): NO